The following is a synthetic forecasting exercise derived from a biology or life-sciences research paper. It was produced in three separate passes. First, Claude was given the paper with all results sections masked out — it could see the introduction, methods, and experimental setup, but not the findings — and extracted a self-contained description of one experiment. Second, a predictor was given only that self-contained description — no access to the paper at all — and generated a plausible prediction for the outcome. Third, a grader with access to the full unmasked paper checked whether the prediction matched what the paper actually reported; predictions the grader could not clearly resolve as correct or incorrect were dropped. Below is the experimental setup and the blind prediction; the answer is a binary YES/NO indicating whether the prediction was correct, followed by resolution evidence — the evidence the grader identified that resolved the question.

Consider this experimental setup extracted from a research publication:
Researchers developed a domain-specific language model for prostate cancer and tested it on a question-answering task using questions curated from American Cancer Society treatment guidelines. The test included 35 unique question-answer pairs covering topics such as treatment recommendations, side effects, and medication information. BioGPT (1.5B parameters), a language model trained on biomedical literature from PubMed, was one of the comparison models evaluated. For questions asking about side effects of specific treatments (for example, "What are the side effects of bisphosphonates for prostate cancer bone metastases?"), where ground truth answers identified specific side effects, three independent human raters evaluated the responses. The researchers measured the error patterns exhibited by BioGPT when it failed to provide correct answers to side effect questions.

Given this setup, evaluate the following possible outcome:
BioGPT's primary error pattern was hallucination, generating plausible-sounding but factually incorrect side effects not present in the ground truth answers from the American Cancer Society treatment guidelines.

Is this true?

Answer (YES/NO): NO